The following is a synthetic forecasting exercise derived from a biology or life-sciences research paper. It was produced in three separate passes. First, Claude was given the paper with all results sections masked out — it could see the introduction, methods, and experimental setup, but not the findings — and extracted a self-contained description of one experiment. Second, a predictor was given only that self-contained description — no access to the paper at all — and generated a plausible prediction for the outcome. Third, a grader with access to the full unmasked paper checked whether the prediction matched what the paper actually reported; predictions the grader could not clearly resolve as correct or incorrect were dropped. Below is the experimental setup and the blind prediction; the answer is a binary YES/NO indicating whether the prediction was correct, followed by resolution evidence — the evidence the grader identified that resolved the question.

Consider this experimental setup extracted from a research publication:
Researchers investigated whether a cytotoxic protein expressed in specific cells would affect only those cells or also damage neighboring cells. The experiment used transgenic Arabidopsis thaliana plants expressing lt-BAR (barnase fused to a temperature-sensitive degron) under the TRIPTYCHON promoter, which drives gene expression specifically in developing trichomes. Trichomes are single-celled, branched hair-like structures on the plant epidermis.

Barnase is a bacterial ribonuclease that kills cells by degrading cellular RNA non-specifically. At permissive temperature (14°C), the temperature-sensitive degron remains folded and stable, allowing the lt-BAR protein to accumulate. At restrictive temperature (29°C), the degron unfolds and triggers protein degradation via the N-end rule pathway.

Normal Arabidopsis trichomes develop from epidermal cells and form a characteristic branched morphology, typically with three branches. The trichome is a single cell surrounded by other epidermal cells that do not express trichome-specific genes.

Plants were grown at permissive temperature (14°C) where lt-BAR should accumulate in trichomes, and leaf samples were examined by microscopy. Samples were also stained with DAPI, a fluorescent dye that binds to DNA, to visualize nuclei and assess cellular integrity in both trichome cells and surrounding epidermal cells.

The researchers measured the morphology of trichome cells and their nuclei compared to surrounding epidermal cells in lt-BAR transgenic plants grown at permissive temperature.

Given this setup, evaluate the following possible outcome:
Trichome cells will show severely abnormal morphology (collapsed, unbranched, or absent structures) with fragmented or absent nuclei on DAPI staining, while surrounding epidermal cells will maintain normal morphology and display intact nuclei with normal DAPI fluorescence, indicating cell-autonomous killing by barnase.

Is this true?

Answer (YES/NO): NO